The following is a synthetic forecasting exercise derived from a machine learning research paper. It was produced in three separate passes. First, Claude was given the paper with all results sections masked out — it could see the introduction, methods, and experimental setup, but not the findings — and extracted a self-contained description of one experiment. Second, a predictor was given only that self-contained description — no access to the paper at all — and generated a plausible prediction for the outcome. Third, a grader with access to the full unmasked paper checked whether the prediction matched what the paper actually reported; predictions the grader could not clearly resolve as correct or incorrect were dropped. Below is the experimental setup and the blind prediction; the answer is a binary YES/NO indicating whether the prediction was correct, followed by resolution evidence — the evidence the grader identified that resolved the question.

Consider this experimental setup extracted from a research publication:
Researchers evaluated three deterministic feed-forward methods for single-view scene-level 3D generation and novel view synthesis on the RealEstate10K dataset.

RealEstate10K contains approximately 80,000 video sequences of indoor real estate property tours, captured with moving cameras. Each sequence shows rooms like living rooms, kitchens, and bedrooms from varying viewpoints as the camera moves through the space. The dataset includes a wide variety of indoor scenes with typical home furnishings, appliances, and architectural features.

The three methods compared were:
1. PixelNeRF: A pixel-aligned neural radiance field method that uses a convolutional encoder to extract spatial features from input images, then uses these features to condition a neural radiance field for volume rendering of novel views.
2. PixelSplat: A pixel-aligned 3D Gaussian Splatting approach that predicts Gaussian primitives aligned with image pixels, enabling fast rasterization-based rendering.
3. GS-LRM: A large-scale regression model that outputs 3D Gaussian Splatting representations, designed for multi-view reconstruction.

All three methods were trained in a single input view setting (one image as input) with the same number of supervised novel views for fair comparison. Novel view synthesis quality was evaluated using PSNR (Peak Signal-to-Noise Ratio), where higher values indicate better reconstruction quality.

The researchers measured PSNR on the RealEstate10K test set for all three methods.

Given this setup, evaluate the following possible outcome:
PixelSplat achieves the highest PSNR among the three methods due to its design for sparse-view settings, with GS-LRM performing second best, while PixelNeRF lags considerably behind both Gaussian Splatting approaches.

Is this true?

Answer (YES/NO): NO